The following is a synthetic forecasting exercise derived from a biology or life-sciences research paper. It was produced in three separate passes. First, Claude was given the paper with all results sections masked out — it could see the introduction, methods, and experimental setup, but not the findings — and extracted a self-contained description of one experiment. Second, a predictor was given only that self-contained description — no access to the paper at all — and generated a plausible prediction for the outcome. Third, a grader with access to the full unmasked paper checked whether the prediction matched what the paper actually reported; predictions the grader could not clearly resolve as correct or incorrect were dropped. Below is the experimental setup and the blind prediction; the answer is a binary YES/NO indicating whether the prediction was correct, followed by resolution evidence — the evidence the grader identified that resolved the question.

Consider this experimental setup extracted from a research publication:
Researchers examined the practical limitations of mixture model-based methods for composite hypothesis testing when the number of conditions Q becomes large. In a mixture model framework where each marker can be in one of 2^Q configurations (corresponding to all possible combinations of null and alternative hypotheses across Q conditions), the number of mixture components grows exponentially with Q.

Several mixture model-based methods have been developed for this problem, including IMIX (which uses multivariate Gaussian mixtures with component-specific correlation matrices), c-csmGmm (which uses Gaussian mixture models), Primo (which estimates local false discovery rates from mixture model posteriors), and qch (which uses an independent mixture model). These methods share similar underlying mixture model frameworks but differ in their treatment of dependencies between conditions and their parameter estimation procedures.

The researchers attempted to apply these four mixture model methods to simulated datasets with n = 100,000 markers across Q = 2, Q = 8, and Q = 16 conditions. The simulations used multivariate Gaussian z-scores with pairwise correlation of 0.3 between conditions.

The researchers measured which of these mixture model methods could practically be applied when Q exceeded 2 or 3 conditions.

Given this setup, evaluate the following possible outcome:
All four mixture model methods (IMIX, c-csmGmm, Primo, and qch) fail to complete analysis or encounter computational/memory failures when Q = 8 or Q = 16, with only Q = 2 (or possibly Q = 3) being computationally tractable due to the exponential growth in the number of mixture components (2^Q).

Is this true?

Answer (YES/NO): NO